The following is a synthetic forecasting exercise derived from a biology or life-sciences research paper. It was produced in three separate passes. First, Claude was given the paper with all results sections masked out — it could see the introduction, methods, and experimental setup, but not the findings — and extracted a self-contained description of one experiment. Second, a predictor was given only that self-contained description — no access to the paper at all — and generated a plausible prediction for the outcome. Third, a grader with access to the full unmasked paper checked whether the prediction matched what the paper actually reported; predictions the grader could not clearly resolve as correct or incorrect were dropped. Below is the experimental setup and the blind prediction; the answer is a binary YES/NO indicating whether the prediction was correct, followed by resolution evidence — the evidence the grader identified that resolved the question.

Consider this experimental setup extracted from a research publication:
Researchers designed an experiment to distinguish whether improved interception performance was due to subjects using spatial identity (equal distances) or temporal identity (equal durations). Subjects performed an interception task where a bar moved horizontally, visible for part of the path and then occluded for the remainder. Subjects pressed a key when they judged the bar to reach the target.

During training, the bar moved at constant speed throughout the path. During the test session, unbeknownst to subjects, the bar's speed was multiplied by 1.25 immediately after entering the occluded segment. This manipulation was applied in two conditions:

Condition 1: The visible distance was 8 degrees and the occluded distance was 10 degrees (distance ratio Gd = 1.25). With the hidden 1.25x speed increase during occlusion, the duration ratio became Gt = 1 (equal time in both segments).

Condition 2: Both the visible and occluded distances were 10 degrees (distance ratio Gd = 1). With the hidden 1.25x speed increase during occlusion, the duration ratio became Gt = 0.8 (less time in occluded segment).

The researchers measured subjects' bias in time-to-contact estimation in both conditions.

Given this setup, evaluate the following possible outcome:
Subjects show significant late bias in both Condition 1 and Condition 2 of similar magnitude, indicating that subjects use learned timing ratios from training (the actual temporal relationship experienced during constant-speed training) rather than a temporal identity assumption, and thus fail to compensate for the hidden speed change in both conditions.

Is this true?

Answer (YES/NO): NO